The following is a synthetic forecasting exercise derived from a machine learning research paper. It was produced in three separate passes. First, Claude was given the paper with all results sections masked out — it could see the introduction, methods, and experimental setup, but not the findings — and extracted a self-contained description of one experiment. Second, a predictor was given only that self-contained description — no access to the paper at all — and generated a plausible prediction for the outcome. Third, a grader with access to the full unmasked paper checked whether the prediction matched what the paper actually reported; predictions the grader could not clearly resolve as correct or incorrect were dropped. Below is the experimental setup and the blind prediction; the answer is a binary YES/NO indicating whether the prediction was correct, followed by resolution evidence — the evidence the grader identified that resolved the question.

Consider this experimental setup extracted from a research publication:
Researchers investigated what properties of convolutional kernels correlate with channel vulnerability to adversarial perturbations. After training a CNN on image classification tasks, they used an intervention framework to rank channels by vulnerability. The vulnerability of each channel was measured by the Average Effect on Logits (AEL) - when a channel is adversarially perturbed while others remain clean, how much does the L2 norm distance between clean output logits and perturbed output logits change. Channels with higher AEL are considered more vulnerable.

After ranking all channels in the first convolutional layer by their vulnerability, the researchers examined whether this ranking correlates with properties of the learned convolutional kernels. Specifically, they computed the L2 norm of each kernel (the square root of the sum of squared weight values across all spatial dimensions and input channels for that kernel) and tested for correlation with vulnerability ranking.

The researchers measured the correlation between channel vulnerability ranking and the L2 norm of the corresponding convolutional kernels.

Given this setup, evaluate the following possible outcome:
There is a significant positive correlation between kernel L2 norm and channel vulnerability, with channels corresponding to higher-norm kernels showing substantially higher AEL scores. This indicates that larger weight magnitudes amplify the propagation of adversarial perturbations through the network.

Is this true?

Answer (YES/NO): YES